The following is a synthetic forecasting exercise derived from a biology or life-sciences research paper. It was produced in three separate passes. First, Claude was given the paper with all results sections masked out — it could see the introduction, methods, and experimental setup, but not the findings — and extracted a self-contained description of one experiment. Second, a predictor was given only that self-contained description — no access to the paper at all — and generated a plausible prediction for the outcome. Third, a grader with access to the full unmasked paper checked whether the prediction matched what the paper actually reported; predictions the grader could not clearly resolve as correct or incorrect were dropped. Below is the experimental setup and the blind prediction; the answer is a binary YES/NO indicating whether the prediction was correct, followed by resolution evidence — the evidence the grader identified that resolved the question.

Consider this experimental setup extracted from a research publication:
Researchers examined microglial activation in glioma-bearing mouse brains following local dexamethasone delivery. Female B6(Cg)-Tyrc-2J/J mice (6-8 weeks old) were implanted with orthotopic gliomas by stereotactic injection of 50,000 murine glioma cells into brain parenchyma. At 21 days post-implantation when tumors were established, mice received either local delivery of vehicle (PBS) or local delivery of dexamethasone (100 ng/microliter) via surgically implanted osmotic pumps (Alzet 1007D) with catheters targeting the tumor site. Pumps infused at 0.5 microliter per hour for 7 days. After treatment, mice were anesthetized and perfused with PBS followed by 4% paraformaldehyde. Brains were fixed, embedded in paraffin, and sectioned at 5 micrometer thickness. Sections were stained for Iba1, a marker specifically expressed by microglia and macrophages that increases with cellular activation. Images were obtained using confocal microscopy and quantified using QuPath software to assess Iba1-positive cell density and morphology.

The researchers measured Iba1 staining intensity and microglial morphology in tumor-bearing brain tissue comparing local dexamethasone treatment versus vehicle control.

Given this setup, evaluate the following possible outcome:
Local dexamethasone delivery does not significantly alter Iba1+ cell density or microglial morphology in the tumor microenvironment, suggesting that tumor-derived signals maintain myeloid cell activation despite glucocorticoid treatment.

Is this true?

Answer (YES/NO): NO